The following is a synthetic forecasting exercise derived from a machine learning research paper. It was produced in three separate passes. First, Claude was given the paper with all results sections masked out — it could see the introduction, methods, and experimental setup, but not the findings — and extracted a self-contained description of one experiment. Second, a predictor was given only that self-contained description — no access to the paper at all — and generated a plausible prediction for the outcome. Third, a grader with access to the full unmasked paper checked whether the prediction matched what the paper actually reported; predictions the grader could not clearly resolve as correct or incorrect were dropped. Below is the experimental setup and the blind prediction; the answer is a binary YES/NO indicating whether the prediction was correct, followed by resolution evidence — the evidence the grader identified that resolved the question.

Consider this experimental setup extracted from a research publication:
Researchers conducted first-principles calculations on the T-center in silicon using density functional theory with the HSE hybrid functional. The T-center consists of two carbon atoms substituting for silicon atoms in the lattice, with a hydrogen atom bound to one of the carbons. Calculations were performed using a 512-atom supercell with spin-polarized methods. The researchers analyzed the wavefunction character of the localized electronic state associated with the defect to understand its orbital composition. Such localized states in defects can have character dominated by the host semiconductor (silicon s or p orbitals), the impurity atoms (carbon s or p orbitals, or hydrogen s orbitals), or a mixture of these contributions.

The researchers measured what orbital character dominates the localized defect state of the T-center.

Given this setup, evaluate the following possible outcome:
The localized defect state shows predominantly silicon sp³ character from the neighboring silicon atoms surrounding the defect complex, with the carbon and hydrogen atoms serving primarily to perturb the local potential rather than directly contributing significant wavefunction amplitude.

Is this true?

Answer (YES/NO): NO